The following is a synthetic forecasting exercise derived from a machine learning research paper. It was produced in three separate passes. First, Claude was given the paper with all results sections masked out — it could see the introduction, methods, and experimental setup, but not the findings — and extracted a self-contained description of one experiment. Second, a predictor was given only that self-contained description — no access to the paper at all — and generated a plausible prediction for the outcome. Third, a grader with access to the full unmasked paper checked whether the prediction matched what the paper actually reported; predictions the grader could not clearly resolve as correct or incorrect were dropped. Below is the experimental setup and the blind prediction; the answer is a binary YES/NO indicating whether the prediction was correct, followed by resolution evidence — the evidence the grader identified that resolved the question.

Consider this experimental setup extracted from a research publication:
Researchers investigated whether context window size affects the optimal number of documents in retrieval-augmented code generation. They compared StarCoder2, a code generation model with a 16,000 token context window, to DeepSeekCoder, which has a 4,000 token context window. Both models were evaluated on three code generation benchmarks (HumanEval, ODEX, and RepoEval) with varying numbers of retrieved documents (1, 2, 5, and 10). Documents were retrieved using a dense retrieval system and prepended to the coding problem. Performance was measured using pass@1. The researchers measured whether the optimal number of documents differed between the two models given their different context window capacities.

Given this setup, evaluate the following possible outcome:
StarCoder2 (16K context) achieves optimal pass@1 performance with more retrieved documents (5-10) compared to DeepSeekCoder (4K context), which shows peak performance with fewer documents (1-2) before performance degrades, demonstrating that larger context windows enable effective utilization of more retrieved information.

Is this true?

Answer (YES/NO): NO